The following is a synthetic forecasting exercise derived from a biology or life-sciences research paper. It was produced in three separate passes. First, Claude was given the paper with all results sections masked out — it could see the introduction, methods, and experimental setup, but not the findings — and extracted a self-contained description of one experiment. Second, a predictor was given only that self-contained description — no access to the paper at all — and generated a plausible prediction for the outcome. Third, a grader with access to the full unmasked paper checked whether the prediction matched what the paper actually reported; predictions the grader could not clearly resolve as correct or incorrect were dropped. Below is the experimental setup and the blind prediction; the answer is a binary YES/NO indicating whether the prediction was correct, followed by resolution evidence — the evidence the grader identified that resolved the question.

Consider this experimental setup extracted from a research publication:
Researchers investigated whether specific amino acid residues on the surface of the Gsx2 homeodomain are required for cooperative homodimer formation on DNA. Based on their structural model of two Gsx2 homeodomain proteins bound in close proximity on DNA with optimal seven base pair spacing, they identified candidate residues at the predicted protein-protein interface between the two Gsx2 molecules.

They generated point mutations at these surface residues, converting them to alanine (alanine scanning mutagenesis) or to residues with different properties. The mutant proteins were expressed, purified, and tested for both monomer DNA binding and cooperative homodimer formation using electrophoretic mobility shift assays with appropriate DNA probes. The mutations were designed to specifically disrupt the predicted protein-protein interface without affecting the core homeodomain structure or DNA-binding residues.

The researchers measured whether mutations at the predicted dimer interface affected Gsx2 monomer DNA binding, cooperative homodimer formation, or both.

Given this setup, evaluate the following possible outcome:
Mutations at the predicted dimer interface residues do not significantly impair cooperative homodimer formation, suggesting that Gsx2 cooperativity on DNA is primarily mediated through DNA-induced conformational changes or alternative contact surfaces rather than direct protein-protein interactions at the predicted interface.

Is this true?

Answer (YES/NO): NO